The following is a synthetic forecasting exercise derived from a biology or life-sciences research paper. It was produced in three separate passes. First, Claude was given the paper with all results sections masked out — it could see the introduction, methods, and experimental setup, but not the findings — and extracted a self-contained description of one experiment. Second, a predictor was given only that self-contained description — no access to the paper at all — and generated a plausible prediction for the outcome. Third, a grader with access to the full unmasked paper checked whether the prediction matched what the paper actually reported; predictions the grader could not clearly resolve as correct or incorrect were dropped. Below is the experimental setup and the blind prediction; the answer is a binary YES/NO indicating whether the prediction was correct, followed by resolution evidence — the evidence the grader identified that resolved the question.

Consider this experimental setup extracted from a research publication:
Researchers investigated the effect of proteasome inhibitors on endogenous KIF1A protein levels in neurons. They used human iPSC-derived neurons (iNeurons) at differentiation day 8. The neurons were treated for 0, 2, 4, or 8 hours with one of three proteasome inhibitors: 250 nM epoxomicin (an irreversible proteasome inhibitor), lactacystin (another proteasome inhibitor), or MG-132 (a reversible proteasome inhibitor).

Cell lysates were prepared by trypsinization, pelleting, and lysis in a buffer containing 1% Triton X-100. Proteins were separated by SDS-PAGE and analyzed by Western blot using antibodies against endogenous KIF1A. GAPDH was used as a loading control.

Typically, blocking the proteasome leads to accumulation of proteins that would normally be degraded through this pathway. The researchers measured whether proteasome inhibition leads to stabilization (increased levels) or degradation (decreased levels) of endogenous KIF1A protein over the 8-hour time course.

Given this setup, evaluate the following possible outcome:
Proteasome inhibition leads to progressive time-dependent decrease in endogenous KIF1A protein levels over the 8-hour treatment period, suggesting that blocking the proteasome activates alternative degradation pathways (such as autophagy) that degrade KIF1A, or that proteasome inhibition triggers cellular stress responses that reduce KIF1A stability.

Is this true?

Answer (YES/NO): NO